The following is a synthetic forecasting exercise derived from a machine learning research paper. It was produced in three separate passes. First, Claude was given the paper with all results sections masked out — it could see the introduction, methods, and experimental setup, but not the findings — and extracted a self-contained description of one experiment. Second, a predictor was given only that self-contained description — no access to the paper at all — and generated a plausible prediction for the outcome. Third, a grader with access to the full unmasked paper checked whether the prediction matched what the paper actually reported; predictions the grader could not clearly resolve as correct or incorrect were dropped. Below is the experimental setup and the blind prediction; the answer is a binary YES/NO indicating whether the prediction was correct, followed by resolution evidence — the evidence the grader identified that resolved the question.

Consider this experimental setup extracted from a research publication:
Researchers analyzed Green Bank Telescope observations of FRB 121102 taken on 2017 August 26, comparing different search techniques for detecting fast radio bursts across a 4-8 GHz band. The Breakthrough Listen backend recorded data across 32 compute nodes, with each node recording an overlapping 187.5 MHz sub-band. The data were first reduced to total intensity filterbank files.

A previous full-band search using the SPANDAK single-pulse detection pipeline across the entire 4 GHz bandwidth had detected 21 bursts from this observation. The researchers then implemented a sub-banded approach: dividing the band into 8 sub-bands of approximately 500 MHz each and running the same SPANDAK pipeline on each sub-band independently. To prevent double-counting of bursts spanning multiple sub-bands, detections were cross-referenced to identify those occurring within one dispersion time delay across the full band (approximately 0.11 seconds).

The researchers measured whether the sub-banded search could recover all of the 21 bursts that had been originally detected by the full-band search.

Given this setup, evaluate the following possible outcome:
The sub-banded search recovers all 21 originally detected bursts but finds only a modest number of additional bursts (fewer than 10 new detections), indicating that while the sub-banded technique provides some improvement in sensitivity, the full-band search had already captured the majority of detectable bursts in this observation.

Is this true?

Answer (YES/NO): NO